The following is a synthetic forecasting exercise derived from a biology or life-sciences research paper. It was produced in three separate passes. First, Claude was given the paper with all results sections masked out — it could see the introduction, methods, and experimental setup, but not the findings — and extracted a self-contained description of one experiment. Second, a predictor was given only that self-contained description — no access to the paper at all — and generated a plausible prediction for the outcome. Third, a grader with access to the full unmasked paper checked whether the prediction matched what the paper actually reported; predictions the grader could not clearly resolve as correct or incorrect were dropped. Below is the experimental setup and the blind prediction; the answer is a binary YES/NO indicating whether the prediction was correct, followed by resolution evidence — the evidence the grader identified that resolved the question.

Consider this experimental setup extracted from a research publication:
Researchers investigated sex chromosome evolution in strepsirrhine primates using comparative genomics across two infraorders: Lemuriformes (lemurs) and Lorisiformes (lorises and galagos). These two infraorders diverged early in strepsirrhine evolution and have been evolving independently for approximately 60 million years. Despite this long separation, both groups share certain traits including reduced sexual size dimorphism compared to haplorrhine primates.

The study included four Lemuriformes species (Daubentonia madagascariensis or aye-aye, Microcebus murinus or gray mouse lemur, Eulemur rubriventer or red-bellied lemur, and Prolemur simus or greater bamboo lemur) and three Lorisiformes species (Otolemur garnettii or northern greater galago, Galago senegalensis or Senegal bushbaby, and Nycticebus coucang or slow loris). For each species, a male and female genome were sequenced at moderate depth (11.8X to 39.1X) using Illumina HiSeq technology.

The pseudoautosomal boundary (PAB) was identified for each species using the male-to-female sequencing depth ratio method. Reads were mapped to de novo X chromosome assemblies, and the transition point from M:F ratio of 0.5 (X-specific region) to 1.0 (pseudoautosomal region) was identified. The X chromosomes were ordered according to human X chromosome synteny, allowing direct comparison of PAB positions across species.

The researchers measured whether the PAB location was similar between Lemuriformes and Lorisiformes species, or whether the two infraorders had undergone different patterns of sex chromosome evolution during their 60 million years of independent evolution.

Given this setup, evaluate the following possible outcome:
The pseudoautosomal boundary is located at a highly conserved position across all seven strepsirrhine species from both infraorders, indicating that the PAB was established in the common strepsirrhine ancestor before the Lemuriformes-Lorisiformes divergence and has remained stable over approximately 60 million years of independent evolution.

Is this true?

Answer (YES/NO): YES